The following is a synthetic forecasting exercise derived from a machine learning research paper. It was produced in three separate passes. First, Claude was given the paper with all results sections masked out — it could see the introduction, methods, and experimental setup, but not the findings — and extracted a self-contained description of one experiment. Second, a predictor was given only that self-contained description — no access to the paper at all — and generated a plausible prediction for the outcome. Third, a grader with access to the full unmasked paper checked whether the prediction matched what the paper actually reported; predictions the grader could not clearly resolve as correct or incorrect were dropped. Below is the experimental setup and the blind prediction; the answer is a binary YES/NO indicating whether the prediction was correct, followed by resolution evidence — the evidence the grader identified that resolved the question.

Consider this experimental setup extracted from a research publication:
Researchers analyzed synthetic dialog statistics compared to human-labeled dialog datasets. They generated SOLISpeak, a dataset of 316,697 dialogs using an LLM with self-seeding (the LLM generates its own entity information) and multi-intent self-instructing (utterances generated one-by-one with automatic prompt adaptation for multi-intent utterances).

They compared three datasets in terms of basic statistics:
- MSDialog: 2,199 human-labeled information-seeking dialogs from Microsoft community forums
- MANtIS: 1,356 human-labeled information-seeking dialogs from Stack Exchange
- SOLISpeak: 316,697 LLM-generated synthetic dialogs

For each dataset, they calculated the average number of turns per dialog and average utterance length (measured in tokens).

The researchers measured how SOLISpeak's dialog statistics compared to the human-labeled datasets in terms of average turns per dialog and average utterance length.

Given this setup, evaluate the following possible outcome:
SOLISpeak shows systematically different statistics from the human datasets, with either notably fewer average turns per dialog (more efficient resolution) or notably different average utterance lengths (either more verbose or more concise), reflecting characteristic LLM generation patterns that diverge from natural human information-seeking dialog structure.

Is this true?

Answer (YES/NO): YES